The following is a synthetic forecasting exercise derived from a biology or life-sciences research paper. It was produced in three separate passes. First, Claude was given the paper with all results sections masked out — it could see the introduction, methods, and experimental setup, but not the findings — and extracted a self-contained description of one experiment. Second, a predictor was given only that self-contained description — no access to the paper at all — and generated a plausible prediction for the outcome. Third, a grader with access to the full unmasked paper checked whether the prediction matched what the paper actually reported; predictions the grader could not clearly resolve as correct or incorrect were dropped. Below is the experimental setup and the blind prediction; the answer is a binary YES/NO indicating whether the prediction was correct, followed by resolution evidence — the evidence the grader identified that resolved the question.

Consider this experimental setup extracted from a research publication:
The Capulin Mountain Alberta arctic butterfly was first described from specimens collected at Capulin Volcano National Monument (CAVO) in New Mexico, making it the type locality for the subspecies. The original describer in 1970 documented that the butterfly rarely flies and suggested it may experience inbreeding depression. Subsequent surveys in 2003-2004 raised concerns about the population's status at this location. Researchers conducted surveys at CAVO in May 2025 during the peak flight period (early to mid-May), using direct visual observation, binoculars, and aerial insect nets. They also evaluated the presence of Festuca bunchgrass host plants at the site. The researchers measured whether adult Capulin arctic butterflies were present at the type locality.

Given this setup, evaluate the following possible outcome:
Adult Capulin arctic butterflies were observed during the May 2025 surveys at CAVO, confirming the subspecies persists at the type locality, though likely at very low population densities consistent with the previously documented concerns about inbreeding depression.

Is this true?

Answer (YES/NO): NO